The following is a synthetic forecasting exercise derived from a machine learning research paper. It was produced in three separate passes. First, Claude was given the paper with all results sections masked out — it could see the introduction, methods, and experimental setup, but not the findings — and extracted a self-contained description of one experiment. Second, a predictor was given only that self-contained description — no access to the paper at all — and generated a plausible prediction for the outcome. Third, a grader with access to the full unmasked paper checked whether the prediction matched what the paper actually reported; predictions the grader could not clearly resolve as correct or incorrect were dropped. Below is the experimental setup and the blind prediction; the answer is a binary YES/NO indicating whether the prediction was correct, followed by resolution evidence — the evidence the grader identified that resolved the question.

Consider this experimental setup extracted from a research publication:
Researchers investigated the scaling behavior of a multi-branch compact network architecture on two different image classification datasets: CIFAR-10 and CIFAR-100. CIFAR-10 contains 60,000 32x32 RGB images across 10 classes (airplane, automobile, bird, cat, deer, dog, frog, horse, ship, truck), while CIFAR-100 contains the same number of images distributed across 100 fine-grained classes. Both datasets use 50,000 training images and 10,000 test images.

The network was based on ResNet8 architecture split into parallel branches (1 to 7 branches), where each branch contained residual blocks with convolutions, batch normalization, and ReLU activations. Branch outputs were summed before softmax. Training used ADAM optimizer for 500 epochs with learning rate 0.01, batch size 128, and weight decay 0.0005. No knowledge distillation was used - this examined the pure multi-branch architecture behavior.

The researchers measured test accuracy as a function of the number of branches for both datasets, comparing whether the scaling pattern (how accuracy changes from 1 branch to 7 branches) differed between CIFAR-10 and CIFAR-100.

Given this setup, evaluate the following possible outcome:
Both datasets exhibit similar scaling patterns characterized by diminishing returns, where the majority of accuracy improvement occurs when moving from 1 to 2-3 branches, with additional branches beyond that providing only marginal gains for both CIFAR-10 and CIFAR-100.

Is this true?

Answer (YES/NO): NO